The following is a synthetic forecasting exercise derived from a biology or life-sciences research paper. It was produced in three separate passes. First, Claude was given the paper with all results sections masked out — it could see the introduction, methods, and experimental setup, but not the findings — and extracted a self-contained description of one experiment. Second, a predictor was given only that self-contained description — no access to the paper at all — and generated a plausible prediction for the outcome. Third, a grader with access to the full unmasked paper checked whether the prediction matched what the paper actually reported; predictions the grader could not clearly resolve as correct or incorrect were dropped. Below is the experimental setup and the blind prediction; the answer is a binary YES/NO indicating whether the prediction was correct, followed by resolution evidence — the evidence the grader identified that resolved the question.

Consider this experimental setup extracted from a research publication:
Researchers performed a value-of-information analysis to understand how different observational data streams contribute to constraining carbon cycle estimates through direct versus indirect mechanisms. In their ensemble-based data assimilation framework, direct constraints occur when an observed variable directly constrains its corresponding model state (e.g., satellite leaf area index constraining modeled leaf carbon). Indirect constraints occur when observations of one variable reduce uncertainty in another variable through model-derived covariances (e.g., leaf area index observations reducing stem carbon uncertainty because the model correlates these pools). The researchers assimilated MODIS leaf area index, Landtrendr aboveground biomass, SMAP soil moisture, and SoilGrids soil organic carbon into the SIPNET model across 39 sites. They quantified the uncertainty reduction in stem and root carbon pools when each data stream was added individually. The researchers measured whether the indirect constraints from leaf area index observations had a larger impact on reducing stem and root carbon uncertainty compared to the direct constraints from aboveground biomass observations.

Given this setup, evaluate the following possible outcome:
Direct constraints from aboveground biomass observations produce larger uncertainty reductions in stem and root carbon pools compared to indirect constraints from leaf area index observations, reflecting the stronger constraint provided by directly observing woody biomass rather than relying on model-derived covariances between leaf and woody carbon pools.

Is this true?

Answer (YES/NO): YES